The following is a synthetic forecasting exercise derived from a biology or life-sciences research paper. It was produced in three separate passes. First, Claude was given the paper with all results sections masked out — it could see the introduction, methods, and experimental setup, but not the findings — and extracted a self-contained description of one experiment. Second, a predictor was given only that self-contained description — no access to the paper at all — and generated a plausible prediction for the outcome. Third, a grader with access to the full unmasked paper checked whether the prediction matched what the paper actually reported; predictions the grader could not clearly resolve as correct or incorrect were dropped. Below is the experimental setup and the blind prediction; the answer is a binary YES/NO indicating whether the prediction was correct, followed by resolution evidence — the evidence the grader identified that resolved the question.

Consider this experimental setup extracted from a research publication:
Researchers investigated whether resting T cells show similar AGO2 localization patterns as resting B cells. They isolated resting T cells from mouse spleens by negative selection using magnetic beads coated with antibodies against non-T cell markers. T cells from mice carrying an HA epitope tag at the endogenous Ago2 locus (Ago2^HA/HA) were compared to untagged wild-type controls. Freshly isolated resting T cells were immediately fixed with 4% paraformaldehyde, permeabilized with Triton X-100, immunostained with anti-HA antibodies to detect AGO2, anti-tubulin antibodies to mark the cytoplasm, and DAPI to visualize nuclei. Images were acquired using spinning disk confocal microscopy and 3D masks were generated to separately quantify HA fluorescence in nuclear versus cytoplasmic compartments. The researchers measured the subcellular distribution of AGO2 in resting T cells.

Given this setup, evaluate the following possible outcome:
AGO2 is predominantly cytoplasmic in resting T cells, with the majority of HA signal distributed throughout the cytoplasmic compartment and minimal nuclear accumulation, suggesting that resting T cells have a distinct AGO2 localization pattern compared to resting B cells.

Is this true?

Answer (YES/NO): NO